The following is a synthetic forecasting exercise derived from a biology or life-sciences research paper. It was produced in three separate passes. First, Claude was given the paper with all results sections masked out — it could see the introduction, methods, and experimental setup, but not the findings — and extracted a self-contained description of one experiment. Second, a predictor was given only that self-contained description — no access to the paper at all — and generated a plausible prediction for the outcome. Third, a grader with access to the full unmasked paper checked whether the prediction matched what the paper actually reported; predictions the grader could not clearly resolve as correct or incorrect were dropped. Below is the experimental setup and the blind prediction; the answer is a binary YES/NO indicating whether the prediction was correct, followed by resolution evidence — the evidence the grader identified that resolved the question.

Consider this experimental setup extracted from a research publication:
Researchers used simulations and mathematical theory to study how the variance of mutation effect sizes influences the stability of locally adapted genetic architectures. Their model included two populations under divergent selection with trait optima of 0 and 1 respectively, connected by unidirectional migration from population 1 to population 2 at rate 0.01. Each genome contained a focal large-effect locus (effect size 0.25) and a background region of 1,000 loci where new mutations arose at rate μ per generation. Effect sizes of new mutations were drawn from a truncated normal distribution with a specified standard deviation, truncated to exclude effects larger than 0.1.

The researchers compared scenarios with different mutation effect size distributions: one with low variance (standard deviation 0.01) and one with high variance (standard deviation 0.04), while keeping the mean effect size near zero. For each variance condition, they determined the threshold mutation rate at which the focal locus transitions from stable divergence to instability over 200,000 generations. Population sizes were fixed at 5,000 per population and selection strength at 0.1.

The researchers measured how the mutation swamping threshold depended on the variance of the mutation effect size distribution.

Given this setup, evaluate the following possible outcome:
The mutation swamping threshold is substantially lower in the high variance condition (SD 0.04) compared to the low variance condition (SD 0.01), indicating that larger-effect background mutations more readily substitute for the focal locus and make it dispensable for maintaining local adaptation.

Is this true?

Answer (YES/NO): YES